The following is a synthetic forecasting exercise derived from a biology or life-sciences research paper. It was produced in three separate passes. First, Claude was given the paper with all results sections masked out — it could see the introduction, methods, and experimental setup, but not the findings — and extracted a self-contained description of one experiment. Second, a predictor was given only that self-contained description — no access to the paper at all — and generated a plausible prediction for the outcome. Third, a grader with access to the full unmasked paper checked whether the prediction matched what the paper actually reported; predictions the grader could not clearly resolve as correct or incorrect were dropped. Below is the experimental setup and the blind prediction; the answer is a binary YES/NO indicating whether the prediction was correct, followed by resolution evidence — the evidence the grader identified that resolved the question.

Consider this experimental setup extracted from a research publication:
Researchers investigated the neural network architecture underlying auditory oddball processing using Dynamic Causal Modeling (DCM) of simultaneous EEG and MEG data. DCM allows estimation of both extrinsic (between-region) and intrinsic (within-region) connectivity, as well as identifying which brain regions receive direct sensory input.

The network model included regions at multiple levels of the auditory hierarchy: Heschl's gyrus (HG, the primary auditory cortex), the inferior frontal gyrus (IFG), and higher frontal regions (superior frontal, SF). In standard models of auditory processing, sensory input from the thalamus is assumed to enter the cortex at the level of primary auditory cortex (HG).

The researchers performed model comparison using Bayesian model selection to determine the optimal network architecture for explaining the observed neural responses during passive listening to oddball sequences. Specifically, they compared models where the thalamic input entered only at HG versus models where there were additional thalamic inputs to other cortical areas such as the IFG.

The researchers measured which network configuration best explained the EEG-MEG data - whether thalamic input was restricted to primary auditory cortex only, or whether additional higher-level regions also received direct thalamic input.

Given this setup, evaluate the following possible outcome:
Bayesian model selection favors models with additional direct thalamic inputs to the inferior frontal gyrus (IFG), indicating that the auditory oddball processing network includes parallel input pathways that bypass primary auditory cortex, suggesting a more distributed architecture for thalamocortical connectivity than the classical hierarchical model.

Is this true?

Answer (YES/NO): YES